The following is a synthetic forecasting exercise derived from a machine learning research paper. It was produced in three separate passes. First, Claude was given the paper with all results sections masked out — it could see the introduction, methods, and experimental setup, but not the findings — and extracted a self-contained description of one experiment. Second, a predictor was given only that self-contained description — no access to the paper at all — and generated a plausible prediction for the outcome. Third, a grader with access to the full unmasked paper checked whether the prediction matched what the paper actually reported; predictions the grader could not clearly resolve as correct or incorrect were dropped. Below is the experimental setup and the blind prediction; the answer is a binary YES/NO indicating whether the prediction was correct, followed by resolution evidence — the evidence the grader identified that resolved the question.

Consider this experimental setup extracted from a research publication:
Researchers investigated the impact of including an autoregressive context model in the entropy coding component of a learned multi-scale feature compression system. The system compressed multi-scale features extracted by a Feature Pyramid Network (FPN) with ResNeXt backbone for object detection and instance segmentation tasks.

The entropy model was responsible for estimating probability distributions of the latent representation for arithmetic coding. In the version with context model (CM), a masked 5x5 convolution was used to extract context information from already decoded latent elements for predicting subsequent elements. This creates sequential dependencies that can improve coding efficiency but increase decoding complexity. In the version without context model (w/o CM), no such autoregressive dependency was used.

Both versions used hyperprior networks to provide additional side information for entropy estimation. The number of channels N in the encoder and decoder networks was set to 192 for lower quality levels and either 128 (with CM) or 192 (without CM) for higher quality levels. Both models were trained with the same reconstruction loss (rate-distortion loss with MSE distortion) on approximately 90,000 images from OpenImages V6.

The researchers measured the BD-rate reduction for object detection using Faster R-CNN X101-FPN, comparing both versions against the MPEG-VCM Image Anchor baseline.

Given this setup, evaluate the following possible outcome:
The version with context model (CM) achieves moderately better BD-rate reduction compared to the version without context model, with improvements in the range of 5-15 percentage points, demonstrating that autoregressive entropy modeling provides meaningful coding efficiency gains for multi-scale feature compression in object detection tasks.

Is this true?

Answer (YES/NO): NO